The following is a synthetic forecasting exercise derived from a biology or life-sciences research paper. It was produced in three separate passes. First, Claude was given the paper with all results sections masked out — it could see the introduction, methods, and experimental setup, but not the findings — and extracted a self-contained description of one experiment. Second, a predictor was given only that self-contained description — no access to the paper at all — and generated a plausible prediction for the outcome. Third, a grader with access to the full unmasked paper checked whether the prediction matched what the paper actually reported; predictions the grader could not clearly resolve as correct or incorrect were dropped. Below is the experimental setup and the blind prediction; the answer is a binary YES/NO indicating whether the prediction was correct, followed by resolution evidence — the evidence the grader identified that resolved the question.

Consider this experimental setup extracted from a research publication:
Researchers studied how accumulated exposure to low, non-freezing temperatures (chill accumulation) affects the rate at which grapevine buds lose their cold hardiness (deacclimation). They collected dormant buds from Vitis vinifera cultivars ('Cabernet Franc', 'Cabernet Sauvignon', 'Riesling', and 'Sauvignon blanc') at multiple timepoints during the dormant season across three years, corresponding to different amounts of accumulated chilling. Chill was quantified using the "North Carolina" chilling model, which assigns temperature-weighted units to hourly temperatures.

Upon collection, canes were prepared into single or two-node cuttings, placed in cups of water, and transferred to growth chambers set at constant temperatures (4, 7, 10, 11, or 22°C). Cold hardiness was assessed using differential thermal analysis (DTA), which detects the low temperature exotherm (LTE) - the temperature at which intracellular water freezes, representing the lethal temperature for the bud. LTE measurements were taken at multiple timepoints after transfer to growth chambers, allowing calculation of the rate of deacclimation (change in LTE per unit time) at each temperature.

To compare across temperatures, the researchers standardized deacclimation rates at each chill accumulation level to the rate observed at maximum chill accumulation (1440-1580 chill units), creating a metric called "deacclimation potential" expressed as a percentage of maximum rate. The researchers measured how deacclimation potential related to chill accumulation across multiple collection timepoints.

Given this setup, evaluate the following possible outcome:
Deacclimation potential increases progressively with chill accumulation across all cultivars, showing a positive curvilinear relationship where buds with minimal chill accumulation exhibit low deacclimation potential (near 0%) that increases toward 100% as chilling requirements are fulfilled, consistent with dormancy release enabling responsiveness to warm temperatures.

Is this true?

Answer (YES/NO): YES